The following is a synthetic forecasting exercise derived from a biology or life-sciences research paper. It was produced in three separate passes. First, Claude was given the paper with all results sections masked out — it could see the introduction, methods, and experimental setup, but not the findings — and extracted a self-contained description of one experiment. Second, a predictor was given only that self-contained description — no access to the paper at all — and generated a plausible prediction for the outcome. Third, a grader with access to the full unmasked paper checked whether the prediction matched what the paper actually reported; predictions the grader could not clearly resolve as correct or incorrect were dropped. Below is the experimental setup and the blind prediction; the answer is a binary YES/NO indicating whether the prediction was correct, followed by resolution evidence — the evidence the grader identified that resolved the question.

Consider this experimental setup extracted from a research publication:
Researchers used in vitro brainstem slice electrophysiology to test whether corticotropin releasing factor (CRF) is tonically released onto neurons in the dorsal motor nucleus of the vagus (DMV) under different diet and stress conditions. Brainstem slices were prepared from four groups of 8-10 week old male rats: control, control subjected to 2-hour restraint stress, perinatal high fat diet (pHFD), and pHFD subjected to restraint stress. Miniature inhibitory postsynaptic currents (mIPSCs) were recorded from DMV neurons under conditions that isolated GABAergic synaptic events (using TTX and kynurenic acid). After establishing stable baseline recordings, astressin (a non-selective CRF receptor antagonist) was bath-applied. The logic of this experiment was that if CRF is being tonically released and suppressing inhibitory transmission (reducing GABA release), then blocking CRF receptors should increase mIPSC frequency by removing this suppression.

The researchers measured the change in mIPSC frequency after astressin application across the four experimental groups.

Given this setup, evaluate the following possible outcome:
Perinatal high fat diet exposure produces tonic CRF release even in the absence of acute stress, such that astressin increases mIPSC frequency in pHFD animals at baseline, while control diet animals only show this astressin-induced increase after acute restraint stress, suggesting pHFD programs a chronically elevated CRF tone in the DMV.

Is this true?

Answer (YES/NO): YES